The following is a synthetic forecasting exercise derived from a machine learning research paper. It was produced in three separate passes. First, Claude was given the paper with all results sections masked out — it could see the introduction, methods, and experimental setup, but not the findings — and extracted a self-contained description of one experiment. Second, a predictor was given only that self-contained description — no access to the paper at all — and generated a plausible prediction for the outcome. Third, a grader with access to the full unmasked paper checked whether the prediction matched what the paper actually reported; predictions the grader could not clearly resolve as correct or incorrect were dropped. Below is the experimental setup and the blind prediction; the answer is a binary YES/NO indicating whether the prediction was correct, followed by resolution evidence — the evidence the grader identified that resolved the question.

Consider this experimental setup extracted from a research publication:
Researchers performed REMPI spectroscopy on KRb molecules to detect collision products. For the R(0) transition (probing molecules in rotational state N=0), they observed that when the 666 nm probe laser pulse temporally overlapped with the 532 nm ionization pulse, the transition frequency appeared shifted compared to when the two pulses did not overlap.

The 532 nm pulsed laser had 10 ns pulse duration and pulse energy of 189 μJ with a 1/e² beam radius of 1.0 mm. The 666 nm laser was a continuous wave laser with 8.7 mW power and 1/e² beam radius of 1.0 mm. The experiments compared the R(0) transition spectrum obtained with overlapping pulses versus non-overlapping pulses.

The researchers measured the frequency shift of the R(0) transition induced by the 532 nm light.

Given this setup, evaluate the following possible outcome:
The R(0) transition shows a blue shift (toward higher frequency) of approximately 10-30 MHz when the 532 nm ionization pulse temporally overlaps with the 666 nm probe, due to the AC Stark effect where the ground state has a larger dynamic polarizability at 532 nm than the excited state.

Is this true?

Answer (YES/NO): NO